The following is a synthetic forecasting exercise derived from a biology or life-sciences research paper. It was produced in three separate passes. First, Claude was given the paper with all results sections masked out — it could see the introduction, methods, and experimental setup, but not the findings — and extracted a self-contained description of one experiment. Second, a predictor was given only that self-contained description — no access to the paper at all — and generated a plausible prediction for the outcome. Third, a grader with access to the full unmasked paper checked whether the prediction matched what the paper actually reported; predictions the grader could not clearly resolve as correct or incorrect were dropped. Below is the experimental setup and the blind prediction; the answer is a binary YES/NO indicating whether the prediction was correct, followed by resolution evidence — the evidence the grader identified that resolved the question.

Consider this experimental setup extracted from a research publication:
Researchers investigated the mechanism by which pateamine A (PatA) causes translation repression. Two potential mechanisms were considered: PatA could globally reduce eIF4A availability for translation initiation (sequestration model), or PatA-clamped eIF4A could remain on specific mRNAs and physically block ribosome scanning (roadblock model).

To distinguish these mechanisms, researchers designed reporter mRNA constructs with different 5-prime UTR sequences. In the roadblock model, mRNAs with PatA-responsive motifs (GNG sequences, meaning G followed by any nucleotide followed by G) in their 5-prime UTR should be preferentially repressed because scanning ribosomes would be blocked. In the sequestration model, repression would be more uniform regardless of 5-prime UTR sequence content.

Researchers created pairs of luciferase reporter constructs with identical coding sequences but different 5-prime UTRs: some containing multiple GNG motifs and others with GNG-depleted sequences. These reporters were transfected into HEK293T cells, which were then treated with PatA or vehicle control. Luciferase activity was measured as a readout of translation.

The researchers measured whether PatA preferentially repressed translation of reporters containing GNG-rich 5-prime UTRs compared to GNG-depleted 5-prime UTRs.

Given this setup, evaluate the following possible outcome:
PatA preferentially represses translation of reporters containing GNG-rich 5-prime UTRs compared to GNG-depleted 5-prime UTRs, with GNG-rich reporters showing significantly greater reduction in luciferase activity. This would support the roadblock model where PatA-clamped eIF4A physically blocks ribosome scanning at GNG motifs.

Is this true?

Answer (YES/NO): YES